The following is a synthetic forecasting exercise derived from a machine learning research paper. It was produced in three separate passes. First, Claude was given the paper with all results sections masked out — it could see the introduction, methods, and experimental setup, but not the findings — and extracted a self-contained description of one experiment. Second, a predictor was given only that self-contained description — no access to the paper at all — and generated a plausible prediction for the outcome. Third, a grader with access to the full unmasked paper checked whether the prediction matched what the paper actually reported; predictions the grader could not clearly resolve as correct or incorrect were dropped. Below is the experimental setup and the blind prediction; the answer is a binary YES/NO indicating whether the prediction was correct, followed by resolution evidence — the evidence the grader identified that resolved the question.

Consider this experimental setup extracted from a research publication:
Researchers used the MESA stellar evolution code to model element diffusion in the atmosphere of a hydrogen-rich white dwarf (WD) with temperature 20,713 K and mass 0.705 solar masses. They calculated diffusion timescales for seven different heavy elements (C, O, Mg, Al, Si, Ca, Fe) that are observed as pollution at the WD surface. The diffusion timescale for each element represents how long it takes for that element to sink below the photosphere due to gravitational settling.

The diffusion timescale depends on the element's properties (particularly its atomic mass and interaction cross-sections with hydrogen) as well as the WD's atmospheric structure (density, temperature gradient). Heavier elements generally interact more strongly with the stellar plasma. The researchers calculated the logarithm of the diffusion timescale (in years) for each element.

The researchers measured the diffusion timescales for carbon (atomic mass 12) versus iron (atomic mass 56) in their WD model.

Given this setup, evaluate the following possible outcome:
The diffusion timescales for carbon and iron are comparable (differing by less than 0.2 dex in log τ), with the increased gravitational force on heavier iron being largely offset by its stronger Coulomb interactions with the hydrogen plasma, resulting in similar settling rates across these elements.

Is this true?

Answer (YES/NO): NO